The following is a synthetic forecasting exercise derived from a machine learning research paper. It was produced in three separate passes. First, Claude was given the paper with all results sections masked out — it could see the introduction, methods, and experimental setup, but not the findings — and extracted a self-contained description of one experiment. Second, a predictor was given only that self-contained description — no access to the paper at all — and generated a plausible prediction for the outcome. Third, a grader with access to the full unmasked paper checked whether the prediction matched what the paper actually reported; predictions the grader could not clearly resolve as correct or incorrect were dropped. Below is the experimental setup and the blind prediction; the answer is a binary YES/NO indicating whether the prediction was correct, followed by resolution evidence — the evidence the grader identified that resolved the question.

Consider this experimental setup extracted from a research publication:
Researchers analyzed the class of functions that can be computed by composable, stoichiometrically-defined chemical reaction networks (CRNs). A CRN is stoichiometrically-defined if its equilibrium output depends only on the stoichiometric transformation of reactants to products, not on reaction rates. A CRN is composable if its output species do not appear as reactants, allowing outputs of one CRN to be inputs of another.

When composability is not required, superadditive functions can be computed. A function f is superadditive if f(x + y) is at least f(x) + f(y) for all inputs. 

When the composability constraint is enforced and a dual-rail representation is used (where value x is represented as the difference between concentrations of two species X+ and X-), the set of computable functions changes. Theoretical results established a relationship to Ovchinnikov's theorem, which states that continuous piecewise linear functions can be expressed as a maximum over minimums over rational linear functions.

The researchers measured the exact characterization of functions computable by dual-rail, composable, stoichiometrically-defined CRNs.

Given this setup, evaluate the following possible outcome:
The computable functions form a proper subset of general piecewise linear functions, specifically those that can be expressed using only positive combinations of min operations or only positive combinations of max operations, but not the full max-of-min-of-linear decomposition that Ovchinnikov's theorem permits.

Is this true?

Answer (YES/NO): NO